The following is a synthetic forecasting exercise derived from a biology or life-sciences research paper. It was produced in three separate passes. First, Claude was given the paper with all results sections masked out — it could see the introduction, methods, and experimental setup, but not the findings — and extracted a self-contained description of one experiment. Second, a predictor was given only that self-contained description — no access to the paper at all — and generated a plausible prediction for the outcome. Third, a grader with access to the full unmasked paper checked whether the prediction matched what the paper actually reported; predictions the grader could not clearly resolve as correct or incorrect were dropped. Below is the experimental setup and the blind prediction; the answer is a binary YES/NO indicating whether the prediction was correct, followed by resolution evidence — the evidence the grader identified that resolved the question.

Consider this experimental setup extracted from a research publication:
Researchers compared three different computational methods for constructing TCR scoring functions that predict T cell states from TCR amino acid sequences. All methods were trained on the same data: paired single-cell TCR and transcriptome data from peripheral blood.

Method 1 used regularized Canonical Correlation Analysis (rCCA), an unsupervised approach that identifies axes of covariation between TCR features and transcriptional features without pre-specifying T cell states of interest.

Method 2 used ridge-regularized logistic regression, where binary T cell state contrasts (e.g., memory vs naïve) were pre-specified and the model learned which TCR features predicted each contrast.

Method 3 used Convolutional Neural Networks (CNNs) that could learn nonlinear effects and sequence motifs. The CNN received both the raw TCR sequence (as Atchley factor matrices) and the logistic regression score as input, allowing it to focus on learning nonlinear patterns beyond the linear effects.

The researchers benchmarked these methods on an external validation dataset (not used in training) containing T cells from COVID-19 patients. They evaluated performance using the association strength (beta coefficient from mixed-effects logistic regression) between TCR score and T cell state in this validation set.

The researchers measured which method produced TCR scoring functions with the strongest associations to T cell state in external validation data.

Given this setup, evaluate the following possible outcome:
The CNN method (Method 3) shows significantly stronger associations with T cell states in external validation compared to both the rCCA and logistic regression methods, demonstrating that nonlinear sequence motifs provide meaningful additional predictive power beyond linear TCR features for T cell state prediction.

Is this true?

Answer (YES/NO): NO